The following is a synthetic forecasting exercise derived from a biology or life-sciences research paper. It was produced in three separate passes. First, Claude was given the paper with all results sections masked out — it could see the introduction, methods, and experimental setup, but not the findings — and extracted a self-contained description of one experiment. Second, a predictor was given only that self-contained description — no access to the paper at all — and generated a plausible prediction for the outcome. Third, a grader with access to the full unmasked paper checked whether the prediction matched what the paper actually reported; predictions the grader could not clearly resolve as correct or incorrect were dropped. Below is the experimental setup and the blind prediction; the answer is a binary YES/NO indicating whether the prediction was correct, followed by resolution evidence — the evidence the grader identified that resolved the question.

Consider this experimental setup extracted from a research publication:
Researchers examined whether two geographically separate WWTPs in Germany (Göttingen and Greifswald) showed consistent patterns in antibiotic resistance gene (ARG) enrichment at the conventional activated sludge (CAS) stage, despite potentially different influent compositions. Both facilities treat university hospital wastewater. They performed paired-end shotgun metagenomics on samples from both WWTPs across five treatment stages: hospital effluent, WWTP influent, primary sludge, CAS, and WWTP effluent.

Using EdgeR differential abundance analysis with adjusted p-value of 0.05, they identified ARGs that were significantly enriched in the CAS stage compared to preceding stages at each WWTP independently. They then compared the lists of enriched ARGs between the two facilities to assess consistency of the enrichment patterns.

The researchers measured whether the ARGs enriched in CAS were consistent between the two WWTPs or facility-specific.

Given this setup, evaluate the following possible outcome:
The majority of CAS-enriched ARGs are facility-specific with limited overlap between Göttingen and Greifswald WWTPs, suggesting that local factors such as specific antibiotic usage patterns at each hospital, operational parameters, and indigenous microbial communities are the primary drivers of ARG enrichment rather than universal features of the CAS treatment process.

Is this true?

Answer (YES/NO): NO